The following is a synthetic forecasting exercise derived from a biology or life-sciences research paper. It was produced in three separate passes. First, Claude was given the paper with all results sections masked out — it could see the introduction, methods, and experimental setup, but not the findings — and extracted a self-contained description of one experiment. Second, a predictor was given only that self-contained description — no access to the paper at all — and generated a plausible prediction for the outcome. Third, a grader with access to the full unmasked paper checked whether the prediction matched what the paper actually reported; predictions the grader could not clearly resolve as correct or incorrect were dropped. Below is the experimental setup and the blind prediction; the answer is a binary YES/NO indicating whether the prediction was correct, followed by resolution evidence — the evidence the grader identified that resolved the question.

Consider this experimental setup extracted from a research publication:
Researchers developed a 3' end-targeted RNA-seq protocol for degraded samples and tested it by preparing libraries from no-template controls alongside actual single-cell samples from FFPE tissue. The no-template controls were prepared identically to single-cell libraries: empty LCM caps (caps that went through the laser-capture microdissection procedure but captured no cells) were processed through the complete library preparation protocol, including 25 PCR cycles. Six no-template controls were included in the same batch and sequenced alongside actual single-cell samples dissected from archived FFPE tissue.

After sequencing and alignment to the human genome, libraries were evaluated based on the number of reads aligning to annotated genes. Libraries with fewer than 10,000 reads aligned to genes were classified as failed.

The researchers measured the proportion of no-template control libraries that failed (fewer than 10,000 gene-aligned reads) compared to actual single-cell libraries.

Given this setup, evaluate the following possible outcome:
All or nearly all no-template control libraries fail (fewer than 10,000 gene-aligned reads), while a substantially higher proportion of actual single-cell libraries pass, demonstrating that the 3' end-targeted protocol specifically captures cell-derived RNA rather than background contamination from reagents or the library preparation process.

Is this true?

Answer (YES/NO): YES